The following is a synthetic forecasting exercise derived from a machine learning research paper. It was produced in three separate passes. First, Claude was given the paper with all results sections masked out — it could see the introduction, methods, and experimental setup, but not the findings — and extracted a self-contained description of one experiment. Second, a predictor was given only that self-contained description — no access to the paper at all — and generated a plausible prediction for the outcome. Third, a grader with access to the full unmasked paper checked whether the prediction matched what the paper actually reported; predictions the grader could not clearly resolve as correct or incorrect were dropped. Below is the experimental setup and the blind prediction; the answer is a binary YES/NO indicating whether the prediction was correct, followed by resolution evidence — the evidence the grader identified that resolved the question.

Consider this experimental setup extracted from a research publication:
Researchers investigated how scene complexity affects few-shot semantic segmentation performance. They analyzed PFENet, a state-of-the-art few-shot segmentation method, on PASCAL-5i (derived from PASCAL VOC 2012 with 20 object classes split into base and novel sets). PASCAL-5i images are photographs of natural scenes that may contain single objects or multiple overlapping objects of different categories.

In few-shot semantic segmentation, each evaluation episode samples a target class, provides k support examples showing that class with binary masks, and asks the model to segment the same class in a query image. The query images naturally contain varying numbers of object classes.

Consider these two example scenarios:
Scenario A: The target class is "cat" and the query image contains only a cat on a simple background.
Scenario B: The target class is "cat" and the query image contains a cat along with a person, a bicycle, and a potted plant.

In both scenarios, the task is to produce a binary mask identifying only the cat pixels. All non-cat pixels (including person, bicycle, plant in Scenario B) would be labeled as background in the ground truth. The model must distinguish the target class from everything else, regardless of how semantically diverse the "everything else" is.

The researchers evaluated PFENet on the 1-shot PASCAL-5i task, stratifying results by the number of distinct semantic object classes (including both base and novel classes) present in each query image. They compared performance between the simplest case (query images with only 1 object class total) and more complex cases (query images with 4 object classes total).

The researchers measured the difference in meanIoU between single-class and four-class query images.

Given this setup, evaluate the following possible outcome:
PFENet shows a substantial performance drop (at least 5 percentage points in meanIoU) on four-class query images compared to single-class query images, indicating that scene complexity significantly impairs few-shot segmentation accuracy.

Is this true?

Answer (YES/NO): YES